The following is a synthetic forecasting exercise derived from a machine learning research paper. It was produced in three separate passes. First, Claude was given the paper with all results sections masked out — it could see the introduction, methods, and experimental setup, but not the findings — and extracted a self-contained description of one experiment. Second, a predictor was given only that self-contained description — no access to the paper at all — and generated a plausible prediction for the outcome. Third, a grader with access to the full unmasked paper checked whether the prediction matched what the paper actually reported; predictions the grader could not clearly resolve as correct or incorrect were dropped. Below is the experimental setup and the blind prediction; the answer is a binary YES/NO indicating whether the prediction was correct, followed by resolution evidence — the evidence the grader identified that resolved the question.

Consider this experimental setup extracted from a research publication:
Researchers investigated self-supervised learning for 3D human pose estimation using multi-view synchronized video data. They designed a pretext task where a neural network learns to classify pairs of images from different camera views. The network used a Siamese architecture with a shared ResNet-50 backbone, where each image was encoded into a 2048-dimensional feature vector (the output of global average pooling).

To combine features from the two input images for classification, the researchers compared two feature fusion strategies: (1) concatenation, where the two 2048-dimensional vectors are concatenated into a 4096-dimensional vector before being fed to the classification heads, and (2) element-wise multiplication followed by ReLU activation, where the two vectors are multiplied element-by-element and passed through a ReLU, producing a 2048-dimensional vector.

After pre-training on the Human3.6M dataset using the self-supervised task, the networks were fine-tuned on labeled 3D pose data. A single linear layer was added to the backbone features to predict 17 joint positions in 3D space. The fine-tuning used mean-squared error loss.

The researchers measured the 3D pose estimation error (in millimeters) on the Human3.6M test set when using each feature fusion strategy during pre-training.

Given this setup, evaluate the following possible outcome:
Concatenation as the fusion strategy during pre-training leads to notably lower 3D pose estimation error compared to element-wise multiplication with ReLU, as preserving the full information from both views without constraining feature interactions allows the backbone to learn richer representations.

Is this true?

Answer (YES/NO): NO